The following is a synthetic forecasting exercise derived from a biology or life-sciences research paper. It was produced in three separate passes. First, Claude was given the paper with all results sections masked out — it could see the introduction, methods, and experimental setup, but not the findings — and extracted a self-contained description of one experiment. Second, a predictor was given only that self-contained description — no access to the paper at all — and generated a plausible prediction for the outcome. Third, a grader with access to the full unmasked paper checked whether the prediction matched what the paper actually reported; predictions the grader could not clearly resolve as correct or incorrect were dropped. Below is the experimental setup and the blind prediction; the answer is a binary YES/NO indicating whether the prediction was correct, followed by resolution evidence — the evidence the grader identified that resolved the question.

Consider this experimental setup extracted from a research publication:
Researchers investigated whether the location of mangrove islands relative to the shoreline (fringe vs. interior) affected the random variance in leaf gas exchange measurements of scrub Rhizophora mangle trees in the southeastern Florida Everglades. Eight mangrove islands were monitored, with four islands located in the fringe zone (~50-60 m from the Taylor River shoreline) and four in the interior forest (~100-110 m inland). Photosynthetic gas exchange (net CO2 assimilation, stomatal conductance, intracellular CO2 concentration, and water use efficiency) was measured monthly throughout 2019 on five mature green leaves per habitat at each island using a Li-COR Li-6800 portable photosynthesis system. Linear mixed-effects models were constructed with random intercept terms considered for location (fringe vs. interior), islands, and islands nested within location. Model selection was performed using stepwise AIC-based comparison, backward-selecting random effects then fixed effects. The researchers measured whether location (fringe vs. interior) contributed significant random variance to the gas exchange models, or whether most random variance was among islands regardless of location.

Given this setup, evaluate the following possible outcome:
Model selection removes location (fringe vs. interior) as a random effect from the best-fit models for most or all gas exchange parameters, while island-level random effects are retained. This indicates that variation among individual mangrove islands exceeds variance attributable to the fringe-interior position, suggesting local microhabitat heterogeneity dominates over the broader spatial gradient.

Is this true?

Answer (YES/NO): YES